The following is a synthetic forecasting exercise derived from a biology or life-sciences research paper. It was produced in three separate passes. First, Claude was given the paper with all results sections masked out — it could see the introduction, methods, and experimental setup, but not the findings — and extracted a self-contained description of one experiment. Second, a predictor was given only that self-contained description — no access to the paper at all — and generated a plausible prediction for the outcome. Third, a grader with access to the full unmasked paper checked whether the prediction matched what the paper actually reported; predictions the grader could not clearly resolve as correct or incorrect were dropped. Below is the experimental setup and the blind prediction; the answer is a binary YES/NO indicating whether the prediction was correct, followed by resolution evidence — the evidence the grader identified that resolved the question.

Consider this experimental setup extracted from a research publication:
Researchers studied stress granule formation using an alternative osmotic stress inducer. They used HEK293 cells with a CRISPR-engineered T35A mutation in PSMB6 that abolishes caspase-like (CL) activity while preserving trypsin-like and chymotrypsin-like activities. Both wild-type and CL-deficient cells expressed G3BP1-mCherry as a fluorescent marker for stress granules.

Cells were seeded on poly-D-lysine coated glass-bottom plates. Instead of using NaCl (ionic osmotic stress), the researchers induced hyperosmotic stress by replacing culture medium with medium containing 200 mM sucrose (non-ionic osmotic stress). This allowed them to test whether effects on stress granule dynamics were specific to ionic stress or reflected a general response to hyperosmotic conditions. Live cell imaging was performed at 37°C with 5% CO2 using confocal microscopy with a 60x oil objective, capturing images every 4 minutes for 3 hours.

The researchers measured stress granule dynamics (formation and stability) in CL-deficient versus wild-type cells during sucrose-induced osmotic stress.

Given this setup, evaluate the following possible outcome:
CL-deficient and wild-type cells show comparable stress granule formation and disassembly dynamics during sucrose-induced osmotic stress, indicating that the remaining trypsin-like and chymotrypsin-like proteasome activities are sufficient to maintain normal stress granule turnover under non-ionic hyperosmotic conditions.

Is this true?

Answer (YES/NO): NO